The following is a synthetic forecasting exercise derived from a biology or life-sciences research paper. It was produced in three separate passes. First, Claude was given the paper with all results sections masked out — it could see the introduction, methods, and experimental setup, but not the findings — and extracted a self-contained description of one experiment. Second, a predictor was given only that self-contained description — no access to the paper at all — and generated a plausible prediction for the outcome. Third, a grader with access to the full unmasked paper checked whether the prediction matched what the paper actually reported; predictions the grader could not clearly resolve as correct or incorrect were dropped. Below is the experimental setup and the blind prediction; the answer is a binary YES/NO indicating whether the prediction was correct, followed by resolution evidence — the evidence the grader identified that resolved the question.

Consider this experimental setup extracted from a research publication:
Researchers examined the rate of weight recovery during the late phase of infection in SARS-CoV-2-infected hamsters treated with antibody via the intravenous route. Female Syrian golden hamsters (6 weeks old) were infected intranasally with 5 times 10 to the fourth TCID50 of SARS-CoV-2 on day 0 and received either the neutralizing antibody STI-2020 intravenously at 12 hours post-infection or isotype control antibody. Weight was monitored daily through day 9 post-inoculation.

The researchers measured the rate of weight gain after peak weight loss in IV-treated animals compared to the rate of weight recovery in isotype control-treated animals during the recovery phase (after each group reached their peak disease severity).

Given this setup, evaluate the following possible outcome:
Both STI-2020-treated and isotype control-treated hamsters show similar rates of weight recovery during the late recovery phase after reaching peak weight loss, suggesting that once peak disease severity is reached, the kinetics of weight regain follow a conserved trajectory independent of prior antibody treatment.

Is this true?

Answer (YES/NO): YES